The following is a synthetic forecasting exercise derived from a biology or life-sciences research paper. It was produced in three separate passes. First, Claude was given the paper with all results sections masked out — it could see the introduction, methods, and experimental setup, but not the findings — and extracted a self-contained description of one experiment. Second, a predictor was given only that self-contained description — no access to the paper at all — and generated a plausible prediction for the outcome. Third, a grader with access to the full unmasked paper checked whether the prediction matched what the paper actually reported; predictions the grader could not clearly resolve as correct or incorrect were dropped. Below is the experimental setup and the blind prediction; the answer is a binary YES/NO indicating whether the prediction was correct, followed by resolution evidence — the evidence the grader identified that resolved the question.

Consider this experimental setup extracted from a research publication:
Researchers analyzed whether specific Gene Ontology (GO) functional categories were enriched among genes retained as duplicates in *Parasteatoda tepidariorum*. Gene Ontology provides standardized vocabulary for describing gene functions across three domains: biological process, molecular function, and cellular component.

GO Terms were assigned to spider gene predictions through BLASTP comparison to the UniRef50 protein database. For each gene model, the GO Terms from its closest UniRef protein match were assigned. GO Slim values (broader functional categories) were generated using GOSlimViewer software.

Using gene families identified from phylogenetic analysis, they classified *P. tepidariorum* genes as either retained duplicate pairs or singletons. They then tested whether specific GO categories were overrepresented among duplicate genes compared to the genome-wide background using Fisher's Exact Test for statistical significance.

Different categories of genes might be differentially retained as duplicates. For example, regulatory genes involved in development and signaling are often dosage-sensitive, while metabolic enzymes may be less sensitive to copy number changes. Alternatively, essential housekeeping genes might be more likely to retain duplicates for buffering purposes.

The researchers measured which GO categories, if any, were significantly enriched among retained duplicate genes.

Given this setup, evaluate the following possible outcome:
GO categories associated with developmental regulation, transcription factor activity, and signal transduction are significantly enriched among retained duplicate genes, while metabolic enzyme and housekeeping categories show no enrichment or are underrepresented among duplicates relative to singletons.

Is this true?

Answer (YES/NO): NO